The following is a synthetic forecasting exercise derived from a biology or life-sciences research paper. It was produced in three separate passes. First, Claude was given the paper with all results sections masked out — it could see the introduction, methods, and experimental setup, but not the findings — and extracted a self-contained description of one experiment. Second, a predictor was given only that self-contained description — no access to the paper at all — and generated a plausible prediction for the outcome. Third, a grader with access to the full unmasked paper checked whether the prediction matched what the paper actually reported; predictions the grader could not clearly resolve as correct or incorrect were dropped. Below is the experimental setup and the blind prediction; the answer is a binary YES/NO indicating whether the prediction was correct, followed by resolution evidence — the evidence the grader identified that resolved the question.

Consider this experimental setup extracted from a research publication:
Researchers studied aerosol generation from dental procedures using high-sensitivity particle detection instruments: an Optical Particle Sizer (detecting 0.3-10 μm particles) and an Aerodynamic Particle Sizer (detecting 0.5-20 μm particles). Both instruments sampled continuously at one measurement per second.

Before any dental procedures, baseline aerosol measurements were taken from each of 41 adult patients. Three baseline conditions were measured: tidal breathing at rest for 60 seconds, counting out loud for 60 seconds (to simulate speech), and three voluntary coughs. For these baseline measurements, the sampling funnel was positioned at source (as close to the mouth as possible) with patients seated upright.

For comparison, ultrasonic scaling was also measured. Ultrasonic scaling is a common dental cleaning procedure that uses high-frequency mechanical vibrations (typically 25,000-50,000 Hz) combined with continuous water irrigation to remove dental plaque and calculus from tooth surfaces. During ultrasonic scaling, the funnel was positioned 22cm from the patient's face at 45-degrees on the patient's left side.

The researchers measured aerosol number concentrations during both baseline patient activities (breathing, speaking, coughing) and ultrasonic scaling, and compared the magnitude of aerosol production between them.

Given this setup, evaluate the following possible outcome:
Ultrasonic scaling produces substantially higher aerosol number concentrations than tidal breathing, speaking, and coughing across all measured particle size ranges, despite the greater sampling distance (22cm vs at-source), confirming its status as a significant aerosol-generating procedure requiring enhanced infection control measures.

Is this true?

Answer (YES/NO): NO